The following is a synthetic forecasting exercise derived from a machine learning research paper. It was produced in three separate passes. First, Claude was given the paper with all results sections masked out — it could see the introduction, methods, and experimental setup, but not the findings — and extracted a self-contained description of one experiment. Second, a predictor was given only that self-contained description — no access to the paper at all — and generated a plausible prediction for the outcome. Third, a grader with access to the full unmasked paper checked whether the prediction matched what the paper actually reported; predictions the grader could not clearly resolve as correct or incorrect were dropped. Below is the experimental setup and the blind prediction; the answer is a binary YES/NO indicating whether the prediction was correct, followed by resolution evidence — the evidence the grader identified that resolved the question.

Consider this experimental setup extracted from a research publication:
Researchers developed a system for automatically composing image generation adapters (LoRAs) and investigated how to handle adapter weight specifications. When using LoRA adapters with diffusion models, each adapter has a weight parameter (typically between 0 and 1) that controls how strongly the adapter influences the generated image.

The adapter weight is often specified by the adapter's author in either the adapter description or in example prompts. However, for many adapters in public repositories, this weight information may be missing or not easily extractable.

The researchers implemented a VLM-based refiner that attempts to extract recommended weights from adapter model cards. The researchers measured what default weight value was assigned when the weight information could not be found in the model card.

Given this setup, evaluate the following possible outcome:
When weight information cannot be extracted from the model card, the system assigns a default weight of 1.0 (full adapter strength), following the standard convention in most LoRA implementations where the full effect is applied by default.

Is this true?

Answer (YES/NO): NO